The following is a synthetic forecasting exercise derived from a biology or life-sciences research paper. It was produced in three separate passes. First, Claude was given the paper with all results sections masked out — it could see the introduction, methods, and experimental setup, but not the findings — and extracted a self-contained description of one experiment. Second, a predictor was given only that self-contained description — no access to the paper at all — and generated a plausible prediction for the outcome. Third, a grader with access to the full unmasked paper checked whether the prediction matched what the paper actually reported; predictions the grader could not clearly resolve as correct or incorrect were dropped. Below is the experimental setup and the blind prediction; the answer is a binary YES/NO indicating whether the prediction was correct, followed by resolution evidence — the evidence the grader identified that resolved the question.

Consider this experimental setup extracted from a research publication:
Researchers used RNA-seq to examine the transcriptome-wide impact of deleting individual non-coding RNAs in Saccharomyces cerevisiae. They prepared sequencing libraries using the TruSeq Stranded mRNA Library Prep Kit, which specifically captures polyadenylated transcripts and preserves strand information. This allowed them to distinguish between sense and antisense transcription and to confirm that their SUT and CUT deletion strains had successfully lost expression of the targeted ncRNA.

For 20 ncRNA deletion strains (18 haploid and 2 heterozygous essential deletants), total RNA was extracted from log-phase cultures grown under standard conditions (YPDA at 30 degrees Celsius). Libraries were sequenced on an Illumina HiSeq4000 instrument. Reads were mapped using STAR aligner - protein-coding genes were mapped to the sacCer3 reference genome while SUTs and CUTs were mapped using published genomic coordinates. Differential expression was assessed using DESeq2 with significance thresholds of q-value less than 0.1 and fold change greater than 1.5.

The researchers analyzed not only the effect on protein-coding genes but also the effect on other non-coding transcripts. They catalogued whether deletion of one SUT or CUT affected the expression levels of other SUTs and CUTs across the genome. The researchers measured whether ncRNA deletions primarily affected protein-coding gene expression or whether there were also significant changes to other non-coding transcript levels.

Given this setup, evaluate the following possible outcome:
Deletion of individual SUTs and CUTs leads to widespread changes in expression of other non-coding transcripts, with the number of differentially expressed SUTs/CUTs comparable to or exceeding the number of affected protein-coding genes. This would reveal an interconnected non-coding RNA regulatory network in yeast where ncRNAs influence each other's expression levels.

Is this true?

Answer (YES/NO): NO